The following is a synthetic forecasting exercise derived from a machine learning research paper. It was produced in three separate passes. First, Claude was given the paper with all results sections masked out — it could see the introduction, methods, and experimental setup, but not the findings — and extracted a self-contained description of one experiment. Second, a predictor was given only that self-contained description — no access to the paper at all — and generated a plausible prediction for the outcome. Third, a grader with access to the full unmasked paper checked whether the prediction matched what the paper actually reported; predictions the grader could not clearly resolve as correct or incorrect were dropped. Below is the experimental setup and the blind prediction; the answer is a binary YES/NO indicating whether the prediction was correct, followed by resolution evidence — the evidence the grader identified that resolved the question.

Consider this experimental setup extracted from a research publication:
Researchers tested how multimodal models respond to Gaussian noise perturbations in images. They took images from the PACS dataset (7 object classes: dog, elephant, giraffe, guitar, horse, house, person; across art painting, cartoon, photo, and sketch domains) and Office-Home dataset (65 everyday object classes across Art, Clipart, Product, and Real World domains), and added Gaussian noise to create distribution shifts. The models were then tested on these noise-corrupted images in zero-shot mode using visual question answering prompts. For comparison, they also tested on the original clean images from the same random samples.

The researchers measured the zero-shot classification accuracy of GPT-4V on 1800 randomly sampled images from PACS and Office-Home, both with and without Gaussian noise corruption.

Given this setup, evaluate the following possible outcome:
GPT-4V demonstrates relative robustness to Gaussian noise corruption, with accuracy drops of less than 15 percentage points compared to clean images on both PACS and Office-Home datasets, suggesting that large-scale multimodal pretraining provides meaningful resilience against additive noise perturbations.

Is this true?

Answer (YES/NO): YES